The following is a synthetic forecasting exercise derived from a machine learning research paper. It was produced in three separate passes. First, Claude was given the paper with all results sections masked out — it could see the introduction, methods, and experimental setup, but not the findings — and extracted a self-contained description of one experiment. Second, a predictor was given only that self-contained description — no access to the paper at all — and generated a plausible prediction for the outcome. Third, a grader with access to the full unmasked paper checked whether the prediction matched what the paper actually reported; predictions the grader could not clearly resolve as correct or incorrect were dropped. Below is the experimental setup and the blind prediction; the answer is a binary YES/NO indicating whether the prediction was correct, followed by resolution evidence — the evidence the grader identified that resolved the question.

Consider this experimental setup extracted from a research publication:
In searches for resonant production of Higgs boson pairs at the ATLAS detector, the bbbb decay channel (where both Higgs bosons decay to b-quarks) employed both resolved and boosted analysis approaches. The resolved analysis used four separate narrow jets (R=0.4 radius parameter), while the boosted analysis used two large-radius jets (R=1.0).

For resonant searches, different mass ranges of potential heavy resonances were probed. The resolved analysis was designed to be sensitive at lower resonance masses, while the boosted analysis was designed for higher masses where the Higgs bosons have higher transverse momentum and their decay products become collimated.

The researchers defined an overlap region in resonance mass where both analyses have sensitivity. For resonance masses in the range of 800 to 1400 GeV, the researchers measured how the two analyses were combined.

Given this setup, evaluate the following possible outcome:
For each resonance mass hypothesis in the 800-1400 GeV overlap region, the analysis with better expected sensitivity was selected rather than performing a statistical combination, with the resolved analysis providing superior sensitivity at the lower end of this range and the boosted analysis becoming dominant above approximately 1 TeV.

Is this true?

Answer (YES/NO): NO